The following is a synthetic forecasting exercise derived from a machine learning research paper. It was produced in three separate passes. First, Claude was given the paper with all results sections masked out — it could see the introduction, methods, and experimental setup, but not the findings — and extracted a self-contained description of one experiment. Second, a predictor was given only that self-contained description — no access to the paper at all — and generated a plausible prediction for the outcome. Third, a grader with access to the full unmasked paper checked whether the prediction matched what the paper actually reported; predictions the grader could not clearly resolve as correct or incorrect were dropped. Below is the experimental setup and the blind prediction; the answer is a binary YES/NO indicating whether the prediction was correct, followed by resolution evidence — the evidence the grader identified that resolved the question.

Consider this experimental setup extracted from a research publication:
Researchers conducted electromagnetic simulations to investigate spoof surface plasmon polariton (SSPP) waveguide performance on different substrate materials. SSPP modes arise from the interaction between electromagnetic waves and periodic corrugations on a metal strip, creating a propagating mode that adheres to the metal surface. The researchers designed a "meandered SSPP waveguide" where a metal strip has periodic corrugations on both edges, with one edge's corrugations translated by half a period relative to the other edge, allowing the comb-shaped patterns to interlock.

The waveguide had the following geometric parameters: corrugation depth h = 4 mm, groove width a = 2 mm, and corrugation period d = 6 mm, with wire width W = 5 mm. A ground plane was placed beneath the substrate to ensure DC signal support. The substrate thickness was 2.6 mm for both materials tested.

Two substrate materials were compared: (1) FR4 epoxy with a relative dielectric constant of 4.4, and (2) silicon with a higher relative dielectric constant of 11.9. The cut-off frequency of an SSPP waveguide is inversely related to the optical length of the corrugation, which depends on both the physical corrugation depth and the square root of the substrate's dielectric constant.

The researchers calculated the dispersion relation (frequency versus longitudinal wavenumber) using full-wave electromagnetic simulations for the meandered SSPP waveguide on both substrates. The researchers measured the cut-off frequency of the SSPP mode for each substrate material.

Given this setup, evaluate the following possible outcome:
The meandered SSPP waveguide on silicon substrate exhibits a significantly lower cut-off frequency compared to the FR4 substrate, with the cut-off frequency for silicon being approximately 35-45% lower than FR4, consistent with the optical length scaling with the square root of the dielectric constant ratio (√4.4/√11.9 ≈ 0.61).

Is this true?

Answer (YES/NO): NO